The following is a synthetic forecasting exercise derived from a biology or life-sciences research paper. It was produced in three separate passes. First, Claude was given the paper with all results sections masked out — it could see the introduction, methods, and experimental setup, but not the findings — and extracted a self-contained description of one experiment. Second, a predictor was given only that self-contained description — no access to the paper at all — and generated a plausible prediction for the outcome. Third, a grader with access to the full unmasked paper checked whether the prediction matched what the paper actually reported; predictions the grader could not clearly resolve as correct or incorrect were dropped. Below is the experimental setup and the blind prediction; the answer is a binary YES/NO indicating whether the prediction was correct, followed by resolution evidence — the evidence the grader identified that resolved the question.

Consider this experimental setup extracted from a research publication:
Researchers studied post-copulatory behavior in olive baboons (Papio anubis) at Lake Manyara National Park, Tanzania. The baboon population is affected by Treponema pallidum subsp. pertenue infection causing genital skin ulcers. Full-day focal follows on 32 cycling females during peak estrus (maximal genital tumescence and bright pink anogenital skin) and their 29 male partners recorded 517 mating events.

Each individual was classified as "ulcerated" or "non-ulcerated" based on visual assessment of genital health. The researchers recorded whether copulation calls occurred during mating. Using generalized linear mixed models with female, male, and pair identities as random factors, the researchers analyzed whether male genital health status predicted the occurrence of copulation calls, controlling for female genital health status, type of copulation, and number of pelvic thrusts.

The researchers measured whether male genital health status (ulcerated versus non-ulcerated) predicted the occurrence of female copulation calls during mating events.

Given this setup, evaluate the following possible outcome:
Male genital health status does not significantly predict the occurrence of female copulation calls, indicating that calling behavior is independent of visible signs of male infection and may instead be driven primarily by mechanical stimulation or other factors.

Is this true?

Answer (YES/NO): YES